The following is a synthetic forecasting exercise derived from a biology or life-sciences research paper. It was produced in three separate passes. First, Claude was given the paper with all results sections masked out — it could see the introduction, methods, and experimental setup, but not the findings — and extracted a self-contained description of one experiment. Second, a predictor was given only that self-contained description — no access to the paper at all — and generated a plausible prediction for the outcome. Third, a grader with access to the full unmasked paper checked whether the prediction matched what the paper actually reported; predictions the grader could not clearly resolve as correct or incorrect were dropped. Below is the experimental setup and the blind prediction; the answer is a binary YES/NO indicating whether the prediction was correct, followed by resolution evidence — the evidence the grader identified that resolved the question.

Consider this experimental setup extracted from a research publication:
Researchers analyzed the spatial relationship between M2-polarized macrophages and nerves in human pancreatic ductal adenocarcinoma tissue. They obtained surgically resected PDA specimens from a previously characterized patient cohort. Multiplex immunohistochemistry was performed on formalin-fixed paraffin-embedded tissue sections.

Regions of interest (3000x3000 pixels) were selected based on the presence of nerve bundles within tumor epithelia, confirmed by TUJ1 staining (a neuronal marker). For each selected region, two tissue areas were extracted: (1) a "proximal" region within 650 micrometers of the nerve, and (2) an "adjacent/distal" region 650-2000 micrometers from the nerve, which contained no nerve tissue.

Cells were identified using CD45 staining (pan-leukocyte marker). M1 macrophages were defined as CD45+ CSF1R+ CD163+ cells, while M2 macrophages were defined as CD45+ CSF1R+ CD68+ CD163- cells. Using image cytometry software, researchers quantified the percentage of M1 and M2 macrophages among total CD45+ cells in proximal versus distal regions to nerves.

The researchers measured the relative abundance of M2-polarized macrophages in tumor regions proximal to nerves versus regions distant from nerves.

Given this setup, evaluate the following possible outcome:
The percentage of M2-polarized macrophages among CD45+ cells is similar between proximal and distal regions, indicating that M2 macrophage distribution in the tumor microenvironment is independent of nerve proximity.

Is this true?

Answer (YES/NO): NO